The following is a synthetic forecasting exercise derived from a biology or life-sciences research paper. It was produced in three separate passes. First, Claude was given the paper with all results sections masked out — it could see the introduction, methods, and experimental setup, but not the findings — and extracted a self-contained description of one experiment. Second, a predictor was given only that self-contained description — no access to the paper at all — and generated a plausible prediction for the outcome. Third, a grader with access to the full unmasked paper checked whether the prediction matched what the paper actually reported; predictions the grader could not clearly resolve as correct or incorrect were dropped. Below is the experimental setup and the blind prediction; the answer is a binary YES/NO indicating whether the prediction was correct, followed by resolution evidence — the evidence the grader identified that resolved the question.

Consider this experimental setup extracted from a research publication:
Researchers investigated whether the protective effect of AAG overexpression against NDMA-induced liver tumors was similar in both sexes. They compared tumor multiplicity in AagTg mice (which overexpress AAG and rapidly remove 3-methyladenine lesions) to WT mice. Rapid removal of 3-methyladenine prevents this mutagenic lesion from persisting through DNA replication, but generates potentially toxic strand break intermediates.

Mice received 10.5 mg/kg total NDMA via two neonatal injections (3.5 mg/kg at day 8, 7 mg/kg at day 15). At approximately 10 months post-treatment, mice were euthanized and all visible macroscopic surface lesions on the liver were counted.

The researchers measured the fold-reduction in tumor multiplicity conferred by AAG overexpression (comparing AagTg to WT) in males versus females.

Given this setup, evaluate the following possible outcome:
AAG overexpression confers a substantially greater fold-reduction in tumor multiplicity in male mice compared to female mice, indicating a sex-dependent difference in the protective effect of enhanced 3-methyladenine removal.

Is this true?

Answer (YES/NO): NO